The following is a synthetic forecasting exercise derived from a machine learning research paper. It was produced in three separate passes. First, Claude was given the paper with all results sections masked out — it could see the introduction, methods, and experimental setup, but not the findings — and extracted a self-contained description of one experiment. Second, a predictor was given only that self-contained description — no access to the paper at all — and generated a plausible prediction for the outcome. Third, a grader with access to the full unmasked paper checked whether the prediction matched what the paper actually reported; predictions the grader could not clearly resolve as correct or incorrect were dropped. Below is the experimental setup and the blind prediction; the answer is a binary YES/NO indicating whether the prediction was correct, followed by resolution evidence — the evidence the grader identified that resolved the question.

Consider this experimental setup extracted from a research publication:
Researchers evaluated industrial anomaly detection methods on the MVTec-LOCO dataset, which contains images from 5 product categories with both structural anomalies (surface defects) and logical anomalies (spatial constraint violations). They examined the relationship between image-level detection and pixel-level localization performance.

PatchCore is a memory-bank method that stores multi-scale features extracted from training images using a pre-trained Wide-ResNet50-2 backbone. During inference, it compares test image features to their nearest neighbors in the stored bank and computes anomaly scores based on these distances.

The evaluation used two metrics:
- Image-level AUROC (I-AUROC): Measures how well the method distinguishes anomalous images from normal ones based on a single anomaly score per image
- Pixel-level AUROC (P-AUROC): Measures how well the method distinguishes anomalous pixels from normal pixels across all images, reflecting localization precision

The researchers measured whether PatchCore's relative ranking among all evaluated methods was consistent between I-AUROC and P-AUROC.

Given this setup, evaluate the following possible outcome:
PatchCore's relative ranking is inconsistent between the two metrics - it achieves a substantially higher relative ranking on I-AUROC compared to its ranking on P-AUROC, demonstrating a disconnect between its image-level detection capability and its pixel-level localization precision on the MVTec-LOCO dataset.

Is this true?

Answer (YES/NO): NO